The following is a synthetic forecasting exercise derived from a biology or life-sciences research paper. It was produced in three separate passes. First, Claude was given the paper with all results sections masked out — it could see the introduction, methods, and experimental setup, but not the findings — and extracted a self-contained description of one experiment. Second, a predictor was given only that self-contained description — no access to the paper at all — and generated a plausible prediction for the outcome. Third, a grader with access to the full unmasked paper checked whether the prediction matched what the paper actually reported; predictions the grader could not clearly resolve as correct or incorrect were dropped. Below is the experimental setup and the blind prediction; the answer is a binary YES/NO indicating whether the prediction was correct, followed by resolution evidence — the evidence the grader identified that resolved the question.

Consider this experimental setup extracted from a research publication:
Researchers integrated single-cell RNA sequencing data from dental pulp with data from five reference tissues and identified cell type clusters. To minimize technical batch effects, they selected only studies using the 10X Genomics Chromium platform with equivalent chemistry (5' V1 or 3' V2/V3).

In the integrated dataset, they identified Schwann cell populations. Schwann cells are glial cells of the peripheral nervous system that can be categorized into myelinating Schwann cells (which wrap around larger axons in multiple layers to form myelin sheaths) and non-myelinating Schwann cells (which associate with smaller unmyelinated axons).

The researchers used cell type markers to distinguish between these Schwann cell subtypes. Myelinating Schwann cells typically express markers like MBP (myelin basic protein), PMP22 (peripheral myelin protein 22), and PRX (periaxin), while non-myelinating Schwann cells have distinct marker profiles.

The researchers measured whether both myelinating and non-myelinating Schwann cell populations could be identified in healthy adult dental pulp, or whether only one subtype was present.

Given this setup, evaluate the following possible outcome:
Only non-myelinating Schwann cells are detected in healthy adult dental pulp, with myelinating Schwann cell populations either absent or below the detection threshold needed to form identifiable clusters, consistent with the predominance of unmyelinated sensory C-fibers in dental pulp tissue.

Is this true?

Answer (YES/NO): NO